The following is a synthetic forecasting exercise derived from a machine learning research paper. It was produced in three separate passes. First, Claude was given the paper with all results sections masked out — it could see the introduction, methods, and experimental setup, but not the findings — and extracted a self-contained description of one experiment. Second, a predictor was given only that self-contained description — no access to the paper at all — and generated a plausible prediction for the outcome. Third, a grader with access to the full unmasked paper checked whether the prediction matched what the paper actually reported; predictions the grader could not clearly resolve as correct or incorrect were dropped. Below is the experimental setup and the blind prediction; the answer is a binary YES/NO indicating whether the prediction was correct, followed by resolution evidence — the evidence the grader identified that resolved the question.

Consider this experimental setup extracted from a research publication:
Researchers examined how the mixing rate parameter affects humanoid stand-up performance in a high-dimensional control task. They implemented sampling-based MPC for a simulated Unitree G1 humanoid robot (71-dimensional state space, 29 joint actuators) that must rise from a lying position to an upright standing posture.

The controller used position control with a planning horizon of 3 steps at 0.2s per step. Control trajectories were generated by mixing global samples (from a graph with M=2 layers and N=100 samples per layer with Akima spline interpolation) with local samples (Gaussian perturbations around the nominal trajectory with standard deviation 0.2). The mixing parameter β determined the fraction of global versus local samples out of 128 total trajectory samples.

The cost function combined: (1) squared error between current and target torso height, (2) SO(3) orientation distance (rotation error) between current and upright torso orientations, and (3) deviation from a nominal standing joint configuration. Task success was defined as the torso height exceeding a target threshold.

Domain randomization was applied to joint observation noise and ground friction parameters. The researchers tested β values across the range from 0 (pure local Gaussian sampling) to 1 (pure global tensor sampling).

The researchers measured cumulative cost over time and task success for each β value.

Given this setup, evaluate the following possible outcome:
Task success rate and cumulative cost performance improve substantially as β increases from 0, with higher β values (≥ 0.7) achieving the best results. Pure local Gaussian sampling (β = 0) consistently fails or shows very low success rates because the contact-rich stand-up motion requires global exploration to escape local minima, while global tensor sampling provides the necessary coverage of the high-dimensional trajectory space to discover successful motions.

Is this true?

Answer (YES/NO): NO